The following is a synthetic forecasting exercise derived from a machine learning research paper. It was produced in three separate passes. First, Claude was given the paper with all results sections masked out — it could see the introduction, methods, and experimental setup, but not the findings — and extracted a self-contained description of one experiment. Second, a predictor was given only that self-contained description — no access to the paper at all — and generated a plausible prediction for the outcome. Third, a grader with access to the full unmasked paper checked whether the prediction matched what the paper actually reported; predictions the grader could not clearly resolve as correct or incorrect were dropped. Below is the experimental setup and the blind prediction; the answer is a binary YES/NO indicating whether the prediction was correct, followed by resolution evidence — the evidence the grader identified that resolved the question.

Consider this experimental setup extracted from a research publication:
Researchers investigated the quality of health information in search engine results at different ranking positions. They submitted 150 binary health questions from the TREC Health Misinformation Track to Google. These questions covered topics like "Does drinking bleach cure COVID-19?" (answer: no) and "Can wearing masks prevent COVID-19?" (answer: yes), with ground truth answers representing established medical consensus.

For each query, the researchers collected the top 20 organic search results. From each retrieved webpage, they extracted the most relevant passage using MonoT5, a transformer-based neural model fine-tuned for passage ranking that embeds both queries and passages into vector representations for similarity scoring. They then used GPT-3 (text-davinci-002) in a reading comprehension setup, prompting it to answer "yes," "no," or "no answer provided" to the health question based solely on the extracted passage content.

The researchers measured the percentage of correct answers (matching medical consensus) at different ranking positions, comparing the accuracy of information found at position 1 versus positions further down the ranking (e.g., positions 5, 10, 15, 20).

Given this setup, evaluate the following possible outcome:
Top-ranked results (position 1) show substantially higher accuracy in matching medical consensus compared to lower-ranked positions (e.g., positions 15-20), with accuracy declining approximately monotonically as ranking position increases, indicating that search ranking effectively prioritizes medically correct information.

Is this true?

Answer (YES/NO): NO